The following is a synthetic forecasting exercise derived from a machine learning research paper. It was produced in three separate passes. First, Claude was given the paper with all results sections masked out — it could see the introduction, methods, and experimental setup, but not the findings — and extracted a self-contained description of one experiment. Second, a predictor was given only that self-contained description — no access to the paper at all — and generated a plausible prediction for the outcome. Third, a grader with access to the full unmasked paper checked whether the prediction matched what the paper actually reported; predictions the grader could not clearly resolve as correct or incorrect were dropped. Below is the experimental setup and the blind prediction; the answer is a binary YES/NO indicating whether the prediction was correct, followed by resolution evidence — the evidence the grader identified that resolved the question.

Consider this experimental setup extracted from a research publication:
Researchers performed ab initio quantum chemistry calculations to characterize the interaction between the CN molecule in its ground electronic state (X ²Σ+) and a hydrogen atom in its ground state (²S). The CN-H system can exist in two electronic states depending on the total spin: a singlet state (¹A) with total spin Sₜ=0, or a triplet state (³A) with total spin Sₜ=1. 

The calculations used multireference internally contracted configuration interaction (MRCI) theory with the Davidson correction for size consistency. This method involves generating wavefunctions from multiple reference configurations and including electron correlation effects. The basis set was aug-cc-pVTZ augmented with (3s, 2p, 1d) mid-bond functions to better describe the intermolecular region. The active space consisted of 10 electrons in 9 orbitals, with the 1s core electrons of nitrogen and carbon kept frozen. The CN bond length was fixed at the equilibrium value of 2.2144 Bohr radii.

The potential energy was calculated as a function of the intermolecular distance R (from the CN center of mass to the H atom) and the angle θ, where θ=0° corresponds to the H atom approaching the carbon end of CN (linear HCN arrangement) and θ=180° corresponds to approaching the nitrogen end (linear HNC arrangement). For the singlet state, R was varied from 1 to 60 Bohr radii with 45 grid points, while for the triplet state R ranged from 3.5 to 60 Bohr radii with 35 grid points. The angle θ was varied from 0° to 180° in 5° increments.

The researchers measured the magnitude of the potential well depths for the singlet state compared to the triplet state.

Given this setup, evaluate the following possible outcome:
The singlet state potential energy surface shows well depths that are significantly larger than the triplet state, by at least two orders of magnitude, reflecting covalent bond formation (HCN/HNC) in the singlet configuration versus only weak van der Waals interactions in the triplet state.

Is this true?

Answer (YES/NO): YES